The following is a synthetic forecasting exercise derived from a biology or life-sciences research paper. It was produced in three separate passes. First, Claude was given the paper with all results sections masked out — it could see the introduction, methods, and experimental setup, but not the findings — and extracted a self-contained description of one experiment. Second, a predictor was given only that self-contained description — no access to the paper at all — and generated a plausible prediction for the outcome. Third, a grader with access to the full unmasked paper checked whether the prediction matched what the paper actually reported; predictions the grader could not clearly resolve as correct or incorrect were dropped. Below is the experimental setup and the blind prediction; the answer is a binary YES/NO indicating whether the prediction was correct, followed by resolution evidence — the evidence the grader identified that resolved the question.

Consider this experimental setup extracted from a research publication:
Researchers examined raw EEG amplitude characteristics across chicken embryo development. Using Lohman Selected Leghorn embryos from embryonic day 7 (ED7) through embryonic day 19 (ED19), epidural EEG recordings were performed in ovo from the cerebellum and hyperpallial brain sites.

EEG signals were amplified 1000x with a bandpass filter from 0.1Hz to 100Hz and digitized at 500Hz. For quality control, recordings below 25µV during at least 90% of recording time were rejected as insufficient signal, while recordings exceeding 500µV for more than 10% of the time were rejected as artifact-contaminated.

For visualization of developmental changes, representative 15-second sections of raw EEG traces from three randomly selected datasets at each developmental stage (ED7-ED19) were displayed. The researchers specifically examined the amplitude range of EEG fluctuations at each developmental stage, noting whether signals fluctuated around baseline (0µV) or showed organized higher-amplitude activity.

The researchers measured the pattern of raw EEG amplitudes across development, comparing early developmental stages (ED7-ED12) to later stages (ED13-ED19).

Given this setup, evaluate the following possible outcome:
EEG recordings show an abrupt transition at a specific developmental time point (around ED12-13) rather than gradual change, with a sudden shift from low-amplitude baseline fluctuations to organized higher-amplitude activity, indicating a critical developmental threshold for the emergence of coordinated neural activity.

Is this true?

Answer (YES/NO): YES